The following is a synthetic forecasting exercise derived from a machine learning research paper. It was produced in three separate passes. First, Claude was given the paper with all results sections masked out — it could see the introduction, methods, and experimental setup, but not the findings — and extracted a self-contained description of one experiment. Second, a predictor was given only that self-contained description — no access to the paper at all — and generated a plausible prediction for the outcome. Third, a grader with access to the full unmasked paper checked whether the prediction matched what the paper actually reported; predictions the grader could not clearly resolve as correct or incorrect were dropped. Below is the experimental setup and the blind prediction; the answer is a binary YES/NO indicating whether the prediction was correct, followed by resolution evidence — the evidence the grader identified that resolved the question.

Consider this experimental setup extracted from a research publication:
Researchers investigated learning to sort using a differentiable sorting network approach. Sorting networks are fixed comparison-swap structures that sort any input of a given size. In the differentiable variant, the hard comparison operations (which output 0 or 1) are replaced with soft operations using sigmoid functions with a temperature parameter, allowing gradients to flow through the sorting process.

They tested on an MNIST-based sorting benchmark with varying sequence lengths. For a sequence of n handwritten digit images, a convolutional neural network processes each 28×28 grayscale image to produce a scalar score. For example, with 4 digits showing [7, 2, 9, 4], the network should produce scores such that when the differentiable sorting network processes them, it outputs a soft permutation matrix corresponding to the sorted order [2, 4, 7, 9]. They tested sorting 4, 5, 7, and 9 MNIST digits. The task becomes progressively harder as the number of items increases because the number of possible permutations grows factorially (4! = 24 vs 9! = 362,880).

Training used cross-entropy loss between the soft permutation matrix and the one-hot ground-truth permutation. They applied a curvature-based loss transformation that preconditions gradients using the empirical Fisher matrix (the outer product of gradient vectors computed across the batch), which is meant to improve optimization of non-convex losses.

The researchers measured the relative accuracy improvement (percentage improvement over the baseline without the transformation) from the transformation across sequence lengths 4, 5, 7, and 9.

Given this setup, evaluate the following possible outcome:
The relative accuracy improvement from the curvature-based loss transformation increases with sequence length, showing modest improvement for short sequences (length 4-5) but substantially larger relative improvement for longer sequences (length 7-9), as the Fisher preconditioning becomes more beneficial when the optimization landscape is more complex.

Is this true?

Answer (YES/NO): YES